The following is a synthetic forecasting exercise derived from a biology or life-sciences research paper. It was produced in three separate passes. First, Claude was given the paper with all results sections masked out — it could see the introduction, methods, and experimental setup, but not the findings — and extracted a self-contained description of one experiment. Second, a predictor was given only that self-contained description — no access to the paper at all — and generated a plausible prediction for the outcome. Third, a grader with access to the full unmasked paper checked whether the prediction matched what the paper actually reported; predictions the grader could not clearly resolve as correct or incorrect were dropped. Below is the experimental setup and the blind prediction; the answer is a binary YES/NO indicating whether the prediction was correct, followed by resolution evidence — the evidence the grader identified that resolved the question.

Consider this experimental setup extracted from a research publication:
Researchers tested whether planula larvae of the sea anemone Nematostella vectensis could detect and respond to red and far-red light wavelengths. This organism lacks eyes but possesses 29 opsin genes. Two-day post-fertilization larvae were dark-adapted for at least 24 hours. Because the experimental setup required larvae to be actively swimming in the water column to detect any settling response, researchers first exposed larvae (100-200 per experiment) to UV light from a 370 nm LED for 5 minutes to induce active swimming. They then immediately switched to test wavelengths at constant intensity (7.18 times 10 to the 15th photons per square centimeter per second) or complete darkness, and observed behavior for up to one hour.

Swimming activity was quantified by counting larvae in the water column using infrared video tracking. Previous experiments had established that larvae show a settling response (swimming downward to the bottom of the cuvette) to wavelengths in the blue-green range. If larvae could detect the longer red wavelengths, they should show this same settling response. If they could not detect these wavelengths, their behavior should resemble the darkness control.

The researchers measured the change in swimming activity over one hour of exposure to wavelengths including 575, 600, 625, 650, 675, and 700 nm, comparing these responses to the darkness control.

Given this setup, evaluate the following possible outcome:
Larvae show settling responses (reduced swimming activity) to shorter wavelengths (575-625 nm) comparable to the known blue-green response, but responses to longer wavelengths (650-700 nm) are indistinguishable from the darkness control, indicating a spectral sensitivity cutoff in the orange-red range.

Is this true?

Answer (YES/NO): YES